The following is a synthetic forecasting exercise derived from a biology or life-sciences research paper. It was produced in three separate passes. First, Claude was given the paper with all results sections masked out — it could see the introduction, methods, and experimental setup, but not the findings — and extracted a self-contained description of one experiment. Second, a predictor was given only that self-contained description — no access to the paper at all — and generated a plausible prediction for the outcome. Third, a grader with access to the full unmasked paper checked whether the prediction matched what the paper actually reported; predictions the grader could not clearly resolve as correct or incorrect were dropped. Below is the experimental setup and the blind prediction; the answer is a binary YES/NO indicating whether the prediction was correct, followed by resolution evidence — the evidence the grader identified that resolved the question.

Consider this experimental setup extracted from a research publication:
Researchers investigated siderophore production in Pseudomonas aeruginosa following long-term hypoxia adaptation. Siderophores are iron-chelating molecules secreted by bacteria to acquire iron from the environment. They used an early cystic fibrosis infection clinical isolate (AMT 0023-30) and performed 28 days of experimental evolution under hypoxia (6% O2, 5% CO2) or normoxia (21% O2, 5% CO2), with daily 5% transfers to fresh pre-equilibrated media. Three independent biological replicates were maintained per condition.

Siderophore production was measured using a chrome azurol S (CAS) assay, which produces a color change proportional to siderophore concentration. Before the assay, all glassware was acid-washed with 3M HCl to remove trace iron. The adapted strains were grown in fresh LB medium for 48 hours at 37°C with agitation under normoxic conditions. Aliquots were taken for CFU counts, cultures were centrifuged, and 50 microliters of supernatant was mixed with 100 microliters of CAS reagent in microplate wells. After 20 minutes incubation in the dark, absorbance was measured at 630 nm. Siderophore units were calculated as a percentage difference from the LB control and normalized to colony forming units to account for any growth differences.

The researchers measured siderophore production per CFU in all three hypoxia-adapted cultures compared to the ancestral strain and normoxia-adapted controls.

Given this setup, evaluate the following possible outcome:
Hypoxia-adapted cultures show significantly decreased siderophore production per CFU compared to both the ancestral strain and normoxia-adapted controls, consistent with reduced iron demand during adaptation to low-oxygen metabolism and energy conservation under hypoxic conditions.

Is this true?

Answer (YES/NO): YES